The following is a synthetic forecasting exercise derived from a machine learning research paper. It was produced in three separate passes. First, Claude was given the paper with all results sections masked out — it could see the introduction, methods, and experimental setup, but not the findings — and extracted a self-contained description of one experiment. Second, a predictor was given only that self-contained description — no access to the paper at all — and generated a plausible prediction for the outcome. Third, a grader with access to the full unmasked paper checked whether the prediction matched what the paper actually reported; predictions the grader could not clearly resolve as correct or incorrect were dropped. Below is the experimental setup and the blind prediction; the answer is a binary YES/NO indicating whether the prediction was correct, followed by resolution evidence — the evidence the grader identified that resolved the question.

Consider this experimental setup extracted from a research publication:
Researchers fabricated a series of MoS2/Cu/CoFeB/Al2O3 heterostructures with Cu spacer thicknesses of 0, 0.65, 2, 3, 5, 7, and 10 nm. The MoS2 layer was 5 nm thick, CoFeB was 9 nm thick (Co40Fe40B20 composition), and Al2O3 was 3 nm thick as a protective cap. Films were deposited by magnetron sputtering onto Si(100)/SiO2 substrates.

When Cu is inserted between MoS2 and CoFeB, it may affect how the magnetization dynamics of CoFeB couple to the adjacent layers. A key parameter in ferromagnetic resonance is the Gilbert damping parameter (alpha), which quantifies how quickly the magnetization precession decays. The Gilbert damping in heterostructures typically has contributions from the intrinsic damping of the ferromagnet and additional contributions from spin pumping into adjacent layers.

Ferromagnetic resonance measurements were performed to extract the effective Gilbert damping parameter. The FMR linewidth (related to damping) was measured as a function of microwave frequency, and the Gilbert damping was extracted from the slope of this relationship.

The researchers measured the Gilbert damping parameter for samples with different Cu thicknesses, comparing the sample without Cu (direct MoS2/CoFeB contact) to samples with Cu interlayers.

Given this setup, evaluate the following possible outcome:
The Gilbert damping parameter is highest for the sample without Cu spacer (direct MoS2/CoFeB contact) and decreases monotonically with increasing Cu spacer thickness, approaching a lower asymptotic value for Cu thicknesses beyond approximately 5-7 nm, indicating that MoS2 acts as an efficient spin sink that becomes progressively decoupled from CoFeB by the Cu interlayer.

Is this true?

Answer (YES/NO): NO